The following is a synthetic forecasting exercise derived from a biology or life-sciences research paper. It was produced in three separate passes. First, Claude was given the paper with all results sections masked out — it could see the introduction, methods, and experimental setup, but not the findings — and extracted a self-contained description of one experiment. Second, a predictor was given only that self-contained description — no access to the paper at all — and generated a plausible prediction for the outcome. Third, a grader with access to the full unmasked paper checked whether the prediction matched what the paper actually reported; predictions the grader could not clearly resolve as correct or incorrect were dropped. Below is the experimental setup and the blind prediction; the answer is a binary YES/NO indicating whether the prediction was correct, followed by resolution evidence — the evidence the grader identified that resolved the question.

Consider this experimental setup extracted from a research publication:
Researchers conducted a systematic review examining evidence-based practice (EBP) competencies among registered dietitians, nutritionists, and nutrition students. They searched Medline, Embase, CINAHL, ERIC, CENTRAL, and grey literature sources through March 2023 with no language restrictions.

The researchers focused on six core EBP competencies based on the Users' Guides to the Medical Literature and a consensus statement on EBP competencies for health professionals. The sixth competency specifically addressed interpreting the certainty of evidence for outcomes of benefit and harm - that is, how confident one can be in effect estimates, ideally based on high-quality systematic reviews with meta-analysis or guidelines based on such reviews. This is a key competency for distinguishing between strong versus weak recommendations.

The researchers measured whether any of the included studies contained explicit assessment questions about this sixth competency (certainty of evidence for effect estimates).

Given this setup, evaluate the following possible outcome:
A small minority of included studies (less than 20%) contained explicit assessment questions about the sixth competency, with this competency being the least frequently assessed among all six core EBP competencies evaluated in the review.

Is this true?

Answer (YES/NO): NO